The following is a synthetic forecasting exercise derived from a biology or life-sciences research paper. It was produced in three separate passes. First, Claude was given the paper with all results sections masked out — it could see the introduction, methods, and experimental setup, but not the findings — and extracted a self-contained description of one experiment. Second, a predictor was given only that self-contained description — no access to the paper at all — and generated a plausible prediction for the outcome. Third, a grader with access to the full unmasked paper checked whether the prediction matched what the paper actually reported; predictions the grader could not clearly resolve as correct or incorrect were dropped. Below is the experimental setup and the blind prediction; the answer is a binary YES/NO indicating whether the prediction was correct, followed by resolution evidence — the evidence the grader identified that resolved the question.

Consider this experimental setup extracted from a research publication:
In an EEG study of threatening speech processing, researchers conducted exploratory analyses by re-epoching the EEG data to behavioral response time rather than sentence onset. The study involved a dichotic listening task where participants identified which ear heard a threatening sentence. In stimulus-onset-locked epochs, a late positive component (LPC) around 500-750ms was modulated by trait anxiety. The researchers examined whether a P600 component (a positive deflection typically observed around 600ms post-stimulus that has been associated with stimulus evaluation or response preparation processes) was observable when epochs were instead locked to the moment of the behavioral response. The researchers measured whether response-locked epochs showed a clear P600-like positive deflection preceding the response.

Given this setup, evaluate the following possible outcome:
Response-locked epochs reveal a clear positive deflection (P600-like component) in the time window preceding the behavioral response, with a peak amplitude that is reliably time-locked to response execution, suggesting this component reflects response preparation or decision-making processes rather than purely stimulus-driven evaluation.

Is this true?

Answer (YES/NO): YES